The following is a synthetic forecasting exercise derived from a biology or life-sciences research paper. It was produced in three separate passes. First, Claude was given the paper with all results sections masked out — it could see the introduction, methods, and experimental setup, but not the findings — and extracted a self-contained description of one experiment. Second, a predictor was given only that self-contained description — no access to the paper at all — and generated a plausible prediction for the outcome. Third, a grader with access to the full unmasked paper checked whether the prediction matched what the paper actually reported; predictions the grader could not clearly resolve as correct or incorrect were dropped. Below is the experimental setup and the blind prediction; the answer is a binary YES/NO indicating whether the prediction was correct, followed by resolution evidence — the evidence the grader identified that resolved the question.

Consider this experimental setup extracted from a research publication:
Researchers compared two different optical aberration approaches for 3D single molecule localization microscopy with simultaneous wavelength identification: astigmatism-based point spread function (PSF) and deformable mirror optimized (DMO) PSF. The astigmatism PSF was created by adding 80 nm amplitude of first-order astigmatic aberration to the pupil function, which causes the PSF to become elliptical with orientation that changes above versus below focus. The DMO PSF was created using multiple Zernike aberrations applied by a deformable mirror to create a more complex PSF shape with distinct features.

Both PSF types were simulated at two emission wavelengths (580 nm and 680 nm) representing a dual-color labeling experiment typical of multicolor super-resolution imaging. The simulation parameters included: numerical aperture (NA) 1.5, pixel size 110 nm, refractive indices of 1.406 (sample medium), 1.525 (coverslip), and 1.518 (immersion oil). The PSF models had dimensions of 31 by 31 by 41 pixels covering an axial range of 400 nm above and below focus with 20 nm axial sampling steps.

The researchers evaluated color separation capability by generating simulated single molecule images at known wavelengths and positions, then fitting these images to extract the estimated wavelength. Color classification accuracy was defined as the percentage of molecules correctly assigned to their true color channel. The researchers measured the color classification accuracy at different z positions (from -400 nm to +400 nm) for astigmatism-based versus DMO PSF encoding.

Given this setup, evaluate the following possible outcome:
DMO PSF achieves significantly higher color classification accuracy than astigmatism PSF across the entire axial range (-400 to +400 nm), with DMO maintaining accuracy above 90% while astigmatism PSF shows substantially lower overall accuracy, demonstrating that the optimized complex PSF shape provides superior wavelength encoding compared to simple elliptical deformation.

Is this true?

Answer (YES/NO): YES